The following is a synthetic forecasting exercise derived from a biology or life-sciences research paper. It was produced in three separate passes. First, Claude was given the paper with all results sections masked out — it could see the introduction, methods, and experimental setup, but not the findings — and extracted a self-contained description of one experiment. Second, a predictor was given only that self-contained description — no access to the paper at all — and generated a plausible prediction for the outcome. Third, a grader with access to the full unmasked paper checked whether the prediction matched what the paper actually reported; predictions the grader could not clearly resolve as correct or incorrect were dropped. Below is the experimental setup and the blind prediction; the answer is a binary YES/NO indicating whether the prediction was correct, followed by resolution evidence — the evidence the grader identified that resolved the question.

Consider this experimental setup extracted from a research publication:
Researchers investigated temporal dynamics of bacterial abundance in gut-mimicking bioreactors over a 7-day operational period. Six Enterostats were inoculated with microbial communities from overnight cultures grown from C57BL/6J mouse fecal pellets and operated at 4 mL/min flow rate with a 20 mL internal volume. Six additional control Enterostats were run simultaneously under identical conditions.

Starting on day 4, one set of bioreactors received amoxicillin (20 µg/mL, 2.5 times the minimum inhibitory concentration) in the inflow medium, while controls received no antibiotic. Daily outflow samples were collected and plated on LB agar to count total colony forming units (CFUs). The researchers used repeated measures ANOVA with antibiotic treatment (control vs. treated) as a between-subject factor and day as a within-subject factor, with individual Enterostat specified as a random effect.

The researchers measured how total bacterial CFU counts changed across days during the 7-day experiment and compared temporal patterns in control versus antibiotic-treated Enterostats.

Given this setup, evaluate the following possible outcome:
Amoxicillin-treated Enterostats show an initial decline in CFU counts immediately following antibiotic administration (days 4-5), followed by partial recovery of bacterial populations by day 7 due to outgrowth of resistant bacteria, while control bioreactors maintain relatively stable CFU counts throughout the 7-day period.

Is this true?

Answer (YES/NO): NO